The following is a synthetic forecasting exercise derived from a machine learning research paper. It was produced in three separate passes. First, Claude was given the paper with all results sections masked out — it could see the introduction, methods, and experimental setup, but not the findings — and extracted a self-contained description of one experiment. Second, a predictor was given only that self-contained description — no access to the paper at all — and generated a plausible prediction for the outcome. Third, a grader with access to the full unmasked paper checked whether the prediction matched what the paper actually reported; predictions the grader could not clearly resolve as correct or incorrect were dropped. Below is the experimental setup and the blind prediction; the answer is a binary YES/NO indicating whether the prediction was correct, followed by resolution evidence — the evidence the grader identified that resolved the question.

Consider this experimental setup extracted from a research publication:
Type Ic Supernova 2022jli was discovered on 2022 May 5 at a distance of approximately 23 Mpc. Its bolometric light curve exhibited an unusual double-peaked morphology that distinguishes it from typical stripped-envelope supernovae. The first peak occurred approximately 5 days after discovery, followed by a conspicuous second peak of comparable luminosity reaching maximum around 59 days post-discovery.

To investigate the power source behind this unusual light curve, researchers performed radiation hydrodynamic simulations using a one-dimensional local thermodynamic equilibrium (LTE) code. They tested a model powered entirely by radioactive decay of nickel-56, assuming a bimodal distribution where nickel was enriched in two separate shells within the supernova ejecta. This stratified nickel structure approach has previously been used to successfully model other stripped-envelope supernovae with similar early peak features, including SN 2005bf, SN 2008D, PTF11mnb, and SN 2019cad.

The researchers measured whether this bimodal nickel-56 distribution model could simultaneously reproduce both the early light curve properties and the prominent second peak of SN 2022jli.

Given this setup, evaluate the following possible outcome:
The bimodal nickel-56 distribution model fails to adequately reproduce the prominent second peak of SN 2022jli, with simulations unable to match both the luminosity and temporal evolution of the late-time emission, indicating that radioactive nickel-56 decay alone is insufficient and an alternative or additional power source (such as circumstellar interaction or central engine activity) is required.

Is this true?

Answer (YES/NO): YES